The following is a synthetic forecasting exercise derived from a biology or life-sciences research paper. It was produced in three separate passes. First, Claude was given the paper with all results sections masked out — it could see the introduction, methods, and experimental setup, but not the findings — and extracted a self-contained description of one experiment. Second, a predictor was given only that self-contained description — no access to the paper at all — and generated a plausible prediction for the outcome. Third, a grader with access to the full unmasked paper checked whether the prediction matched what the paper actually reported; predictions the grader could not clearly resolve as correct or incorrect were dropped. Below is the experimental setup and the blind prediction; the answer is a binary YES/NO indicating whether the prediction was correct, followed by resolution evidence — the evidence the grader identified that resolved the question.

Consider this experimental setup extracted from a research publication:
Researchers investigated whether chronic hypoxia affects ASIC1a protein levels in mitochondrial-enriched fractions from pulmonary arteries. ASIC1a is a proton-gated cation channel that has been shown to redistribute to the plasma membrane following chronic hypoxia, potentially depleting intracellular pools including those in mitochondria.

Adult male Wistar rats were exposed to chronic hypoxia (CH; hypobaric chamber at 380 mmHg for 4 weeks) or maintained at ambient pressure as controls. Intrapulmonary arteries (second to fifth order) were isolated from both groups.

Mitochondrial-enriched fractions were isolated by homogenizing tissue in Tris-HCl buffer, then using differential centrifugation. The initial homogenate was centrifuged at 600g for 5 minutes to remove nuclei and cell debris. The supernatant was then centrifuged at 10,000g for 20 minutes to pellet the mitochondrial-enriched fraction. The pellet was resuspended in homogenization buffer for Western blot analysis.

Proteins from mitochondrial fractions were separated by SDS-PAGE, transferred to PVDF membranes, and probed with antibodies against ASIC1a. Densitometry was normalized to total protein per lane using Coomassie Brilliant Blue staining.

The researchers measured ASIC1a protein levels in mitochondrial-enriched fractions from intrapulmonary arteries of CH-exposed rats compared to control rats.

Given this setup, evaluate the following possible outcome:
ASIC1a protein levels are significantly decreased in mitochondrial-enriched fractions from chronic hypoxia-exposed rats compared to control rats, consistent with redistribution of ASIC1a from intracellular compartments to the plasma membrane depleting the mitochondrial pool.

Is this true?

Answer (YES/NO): YES